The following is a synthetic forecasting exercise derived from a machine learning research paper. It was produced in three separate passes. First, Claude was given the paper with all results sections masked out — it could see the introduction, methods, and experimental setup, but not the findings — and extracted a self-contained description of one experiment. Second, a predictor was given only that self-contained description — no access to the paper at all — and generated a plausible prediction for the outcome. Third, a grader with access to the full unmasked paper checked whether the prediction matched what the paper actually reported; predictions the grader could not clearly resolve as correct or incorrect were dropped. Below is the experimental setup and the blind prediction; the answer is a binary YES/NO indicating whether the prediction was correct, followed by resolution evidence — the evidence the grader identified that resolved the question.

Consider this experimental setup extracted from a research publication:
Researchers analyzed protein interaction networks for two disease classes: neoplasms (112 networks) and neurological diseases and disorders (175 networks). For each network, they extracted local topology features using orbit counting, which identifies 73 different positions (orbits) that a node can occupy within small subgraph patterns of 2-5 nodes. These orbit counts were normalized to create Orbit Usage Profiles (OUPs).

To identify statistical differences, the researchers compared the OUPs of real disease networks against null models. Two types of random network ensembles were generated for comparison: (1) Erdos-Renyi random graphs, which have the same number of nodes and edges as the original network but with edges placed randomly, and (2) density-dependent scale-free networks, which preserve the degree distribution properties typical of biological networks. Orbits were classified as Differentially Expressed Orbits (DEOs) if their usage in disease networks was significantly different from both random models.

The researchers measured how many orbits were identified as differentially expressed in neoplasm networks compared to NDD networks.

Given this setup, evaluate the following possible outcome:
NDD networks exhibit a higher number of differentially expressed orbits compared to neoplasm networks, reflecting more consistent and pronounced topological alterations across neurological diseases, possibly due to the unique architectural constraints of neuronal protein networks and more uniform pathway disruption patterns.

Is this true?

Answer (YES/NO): NO